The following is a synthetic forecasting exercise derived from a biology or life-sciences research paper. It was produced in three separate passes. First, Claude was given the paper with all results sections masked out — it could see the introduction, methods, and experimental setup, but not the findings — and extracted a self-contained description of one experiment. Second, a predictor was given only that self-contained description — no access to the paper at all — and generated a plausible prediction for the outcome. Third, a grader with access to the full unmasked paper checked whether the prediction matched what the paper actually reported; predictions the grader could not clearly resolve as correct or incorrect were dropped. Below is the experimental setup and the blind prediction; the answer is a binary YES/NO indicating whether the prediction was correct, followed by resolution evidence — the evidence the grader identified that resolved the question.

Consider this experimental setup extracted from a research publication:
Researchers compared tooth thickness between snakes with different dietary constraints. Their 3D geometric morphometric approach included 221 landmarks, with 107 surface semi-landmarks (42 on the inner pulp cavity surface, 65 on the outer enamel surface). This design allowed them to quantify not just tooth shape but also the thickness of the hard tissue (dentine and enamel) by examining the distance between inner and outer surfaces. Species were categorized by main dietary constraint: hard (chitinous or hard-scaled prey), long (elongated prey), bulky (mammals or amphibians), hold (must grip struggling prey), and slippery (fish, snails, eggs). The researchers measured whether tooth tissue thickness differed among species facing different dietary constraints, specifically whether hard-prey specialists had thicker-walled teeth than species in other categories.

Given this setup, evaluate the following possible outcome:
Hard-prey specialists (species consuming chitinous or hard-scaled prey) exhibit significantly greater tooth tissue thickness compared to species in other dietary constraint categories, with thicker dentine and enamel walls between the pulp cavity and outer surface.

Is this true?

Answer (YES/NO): NO